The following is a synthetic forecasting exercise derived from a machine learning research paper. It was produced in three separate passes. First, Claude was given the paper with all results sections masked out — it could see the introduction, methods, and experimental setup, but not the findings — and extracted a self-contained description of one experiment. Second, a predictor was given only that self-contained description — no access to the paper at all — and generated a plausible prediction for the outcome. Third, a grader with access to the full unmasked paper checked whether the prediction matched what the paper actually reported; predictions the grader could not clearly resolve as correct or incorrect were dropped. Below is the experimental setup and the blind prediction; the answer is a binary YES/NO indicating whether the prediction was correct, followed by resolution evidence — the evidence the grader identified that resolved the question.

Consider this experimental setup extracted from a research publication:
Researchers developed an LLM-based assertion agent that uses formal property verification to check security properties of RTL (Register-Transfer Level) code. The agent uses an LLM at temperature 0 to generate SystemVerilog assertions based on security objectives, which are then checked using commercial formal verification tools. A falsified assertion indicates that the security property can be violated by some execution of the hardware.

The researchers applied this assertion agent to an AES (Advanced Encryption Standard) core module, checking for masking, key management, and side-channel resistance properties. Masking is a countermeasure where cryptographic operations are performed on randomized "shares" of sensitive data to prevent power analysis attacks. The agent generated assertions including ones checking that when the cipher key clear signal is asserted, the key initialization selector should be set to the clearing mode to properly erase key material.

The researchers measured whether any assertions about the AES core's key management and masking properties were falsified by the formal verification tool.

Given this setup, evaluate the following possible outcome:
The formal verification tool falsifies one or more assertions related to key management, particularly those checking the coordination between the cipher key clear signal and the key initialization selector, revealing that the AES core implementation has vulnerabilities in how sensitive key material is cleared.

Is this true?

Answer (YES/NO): YES